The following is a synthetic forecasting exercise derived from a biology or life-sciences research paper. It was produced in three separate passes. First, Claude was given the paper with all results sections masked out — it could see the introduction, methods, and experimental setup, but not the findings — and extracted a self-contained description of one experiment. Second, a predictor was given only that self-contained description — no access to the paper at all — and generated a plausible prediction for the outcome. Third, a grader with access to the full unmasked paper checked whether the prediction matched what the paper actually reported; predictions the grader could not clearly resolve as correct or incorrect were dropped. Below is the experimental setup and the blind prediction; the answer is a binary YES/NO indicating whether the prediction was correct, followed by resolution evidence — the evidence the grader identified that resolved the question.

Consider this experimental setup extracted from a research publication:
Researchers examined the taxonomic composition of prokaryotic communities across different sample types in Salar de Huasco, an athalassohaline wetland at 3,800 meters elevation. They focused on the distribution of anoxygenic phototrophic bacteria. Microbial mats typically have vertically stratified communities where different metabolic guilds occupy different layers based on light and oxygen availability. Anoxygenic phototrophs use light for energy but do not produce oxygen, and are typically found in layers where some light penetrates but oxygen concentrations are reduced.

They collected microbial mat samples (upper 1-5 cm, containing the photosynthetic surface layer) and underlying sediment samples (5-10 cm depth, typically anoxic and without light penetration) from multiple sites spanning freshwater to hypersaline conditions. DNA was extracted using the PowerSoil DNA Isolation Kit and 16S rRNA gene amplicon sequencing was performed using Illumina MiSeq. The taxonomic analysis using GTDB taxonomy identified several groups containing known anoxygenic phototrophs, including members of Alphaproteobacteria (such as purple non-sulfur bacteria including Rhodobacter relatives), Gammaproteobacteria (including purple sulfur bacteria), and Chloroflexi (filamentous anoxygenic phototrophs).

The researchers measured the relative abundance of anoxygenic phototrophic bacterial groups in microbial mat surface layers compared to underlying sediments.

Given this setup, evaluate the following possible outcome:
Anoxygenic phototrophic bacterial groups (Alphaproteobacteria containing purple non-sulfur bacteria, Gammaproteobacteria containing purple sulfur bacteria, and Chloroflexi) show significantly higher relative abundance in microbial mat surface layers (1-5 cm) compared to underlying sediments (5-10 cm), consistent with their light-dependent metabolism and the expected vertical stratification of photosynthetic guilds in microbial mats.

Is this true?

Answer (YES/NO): NO